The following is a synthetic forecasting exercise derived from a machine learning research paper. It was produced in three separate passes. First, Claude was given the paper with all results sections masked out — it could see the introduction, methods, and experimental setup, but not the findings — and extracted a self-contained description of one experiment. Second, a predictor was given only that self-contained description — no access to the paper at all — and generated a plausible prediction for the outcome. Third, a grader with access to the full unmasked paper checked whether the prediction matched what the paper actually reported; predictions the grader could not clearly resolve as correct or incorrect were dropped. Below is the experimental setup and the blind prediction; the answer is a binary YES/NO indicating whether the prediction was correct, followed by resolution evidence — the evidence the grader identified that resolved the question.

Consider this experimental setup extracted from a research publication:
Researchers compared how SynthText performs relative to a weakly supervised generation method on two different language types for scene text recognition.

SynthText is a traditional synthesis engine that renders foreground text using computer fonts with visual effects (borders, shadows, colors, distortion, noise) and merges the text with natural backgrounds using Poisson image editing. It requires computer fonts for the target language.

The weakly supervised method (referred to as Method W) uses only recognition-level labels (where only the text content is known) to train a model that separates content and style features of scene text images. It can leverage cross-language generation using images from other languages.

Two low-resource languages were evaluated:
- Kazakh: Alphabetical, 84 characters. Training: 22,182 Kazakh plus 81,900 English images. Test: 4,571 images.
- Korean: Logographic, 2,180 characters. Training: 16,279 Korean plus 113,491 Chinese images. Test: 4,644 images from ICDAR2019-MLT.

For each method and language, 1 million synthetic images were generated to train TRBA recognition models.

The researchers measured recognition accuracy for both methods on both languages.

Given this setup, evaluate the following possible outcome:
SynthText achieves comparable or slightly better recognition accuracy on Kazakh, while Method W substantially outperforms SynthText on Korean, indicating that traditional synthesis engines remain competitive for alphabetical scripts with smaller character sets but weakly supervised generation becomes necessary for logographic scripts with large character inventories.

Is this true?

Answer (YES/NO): NO